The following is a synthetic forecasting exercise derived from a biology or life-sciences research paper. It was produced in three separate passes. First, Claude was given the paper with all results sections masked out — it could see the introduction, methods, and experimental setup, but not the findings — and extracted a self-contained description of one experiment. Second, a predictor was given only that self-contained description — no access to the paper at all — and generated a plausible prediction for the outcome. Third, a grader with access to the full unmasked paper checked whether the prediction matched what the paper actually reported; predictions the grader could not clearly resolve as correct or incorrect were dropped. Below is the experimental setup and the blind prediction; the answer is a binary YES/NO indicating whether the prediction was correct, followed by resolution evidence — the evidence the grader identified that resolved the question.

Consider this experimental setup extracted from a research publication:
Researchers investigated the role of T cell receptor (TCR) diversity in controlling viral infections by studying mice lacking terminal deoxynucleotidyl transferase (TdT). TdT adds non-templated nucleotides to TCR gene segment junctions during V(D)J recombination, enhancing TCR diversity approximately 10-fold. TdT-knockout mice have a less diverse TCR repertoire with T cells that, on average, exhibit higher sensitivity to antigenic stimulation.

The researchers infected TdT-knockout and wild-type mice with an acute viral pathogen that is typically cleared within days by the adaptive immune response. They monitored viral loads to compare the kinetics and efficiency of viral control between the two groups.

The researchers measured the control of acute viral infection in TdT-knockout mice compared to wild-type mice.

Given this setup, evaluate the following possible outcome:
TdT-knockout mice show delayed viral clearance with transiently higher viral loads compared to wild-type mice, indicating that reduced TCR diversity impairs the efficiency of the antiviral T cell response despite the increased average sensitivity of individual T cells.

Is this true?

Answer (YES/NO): NO